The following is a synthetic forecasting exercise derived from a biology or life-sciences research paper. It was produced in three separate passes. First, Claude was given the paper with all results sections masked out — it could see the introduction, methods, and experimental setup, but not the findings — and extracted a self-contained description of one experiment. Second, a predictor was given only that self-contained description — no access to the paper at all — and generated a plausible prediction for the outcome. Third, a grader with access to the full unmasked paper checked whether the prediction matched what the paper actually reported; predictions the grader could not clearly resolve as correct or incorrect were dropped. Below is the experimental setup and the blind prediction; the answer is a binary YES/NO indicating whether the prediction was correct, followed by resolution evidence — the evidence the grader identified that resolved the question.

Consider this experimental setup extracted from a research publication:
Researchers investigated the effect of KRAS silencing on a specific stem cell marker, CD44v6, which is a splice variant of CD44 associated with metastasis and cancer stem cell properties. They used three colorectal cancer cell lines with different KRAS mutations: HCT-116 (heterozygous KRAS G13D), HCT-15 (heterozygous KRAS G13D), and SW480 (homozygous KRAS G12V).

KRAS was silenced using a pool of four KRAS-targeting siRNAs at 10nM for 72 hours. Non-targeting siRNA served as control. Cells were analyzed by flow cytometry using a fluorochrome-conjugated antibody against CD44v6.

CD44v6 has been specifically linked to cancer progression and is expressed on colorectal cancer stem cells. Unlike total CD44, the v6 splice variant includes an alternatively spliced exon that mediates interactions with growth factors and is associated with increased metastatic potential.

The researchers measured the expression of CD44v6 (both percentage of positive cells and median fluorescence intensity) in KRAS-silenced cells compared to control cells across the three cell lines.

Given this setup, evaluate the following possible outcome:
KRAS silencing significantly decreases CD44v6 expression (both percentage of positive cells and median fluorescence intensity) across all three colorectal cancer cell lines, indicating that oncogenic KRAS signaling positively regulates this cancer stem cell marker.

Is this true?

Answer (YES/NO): NO